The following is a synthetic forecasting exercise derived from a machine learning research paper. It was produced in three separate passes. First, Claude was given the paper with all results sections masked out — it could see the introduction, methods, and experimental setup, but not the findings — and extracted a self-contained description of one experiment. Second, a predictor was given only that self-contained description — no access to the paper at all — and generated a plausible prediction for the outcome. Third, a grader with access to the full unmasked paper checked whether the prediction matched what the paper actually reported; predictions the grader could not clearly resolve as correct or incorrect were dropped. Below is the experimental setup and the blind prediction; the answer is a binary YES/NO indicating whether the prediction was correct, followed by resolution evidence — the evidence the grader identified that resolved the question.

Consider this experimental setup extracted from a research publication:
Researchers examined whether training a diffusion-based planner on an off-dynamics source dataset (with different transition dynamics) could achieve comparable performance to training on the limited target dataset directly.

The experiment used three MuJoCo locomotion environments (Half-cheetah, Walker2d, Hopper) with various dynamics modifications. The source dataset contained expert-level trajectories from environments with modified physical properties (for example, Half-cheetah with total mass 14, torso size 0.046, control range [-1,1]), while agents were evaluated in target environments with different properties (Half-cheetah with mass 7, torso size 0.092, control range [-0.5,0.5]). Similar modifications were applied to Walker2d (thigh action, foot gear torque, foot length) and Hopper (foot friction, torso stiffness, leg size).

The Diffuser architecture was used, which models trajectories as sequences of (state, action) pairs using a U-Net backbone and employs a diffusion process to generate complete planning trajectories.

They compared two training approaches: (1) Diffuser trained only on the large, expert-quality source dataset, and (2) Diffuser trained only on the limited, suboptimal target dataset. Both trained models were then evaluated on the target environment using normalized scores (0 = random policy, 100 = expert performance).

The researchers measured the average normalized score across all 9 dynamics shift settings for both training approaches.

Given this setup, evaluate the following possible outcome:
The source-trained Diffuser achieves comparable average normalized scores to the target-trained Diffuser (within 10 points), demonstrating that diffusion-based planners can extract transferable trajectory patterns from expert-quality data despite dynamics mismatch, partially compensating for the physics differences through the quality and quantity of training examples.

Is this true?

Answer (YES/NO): YES